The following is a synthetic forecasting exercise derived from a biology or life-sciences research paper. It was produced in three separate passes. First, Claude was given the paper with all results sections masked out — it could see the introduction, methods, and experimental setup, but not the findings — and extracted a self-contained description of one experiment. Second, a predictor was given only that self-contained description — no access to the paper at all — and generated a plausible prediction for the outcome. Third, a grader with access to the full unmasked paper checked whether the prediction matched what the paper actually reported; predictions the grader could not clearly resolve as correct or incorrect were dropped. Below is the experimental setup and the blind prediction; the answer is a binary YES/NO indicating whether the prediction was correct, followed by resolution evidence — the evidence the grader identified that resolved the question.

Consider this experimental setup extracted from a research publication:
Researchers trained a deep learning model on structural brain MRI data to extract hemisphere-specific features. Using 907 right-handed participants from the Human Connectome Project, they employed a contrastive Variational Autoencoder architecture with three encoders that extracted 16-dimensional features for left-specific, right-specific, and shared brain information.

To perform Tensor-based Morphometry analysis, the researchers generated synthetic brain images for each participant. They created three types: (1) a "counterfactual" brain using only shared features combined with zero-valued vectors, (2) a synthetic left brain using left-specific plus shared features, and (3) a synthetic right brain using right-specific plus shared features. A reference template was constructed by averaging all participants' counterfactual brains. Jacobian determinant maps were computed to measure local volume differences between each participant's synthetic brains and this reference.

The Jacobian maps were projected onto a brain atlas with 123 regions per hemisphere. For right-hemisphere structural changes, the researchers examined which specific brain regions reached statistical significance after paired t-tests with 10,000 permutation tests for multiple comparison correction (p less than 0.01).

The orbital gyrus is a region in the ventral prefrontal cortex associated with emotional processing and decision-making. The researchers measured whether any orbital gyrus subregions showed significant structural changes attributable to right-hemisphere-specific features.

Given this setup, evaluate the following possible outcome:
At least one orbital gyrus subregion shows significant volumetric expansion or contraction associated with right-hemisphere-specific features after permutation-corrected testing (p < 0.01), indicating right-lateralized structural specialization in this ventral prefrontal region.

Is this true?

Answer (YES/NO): YES